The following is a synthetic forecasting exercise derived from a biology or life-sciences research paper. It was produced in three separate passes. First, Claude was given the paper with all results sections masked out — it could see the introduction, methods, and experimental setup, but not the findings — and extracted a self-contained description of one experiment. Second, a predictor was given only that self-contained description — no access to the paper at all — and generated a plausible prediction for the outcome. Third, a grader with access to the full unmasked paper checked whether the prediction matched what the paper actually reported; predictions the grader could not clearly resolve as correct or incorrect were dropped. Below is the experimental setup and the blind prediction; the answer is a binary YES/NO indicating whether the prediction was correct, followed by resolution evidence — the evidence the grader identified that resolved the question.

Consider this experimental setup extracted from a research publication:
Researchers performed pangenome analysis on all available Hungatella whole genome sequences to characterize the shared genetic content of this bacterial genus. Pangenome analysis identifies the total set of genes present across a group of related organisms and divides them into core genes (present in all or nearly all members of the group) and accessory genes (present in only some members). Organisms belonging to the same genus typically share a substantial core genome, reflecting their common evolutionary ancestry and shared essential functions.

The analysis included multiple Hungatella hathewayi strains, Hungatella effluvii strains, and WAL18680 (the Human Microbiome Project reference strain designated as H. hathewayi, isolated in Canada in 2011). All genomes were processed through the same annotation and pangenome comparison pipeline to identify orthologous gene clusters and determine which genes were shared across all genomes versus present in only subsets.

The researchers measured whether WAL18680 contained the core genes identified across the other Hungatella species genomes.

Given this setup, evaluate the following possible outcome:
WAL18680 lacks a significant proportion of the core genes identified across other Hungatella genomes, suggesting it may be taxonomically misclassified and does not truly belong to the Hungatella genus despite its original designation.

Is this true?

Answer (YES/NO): YES